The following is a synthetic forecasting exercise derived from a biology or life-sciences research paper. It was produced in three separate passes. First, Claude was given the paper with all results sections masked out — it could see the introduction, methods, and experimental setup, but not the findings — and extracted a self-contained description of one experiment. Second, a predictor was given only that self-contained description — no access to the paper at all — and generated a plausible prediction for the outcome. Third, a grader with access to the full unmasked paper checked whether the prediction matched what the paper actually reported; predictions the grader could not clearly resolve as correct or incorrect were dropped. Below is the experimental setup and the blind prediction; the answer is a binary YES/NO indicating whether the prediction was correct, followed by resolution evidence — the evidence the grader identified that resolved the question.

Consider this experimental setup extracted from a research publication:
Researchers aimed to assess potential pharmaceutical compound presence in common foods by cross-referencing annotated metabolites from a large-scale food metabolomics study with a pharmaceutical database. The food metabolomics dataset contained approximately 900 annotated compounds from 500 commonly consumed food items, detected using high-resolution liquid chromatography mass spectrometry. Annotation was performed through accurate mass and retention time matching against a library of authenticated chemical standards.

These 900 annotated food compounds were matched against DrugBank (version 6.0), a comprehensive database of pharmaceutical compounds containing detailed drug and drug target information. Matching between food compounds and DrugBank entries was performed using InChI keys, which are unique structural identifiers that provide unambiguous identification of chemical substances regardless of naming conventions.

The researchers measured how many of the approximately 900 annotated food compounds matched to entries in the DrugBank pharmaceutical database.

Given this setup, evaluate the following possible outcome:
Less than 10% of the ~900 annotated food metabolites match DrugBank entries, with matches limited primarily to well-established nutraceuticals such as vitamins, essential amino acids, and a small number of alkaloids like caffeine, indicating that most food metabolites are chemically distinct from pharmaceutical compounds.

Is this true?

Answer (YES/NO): NO